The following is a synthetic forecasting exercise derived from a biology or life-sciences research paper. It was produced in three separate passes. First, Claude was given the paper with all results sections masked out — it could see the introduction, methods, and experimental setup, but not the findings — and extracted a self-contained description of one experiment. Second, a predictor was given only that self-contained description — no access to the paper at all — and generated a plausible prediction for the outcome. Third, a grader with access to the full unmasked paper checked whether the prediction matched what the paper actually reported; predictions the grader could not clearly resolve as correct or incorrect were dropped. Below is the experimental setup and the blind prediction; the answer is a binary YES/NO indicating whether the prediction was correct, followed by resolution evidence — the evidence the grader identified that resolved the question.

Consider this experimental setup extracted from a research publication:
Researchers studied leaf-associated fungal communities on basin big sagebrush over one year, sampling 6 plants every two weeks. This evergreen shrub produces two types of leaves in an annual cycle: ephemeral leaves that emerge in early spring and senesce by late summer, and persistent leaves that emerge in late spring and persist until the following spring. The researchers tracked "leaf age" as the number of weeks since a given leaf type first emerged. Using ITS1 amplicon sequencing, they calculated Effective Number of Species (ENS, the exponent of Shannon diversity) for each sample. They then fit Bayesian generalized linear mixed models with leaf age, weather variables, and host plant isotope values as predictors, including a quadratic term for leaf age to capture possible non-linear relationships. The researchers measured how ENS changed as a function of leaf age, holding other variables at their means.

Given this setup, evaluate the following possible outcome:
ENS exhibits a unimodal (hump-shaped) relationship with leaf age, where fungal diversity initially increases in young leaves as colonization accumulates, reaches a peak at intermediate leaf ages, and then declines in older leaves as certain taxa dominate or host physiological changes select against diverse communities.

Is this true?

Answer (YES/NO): YES